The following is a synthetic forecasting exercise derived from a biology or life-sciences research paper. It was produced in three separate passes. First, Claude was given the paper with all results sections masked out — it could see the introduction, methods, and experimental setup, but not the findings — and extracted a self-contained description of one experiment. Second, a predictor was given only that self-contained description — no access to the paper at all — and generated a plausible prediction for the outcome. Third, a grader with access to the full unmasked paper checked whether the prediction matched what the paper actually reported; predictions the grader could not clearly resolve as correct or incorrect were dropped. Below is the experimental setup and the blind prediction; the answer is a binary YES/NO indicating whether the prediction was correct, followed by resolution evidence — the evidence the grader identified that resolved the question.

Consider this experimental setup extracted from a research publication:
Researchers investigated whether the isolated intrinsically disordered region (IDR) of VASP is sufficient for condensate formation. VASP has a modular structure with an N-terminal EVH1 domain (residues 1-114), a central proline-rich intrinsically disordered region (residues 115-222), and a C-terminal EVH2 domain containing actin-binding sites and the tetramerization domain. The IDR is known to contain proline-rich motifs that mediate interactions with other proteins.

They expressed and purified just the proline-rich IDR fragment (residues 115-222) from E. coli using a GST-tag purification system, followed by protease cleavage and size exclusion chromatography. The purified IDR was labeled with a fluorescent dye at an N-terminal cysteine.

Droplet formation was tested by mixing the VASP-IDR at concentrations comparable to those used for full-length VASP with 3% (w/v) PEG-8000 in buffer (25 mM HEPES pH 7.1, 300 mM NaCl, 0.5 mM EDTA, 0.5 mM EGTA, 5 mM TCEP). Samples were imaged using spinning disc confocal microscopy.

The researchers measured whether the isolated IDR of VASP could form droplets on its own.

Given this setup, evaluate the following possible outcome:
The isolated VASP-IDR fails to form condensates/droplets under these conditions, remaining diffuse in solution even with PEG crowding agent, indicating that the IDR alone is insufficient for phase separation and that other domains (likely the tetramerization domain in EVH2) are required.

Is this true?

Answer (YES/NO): YES